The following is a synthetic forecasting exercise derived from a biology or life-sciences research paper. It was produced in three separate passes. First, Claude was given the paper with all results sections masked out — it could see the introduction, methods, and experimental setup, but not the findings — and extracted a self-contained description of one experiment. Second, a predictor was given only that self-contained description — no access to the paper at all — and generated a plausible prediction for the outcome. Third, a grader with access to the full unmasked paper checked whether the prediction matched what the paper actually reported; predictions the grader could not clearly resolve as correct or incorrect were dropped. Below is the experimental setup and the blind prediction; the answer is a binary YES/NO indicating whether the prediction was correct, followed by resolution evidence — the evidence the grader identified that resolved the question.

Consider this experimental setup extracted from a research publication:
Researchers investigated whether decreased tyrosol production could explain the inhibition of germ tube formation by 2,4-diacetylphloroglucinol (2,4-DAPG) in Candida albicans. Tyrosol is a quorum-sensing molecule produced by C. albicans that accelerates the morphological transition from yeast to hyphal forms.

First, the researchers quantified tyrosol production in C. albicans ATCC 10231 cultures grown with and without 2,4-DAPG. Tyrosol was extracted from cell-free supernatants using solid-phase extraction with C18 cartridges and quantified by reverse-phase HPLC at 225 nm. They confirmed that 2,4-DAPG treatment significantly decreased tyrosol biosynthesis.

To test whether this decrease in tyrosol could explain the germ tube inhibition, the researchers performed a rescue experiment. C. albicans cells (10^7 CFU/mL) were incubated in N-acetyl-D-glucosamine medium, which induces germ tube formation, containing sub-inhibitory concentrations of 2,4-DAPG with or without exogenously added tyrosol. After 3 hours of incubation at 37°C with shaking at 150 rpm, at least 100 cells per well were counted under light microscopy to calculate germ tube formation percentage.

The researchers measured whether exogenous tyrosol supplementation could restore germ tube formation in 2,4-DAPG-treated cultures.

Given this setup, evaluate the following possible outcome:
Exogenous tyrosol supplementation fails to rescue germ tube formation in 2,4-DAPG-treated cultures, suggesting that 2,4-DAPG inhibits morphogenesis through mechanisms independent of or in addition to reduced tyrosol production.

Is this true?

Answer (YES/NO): YES